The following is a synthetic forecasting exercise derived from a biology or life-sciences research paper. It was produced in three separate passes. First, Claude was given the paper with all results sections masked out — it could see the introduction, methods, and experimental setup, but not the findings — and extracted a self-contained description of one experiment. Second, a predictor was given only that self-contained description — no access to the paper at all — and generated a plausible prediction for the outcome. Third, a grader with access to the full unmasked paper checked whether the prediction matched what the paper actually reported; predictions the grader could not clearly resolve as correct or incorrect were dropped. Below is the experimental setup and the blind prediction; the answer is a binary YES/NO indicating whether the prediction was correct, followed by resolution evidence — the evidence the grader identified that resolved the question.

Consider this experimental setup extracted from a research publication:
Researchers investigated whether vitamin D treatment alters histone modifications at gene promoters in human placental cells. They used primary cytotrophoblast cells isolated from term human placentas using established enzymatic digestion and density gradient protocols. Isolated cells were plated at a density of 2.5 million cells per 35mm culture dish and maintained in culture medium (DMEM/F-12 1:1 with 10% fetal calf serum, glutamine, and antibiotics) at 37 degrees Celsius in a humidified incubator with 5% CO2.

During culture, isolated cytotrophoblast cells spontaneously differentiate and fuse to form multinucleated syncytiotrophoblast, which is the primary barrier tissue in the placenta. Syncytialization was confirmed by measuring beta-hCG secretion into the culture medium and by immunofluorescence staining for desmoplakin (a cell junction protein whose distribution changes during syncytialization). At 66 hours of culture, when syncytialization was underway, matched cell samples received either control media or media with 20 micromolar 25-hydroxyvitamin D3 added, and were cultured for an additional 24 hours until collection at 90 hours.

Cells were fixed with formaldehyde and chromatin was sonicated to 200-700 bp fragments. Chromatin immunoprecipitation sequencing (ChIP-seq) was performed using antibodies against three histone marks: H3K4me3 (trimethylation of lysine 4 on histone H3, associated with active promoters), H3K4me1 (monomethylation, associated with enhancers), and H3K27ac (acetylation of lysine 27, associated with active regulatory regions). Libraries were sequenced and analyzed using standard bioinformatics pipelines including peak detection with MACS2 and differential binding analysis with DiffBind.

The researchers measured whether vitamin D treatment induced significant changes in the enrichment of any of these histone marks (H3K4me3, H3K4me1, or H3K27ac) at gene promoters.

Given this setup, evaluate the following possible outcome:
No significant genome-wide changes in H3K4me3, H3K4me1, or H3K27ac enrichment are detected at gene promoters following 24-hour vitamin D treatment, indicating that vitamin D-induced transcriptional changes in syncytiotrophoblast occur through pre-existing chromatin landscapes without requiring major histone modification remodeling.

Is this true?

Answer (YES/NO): YES